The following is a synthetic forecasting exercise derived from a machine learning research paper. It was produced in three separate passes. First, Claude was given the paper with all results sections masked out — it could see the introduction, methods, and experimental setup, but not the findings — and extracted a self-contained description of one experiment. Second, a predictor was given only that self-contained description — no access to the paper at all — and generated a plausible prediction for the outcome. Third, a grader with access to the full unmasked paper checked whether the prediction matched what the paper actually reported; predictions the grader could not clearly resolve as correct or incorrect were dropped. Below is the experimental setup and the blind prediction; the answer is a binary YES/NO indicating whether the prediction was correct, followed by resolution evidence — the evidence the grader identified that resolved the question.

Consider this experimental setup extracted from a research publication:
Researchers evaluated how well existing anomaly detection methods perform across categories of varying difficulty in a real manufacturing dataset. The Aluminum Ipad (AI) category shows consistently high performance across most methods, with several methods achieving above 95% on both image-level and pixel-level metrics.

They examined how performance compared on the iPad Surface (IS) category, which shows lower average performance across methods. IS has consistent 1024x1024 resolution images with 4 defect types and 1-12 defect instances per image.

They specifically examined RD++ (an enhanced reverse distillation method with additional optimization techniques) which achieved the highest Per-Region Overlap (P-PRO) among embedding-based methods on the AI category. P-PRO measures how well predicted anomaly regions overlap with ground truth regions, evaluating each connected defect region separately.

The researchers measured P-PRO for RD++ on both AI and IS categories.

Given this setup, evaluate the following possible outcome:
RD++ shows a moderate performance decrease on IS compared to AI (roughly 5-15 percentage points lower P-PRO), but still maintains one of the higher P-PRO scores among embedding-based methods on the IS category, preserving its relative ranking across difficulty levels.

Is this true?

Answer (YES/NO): NO